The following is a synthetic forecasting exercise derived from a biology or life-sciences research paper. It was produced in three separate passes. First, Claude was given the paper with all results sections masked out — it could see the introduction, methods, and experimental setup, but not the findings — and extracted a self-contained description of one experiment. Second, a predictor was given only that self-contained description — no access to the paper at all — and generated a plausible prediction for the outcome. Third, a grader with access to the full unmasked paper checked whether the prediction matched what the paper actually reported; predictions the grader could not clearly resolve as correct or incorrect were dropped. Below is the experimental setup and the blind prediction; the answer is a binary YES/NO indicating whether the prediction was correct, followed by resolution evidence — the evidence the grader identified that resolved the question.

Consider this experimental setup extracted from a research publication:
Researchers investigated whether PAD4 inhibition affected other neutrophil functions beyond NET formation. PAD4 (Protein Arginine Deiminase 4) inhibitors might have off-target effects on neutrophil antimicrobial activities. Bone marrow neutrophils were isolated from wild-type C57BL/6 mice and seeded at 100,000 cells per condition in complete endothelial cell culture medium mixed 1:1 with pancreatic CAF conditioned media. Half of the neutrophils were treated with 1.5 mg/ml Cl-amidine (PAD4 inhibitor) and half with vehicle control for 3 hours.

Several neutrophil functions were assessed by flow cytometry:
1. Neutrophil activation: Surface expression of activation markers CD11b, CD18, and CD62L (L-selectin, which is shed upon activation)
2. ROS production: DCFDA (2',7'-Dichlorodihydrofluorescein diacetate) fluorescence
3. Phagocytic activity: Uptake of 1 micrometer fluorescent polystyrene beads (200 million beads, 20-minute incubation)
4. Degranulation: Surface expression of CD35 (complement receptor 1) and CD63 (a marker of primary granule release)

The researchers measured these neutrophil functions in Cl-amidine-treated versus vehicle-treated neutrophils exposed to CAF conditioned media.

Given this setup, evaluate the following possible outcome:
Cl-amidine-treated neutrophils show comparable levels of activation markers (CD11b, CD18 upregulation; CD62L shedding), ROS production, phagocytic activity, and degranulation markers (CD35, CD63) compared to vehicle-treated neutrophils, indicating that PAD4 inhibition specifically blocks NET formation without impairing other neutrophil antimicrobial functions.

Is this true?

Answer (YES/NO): NO